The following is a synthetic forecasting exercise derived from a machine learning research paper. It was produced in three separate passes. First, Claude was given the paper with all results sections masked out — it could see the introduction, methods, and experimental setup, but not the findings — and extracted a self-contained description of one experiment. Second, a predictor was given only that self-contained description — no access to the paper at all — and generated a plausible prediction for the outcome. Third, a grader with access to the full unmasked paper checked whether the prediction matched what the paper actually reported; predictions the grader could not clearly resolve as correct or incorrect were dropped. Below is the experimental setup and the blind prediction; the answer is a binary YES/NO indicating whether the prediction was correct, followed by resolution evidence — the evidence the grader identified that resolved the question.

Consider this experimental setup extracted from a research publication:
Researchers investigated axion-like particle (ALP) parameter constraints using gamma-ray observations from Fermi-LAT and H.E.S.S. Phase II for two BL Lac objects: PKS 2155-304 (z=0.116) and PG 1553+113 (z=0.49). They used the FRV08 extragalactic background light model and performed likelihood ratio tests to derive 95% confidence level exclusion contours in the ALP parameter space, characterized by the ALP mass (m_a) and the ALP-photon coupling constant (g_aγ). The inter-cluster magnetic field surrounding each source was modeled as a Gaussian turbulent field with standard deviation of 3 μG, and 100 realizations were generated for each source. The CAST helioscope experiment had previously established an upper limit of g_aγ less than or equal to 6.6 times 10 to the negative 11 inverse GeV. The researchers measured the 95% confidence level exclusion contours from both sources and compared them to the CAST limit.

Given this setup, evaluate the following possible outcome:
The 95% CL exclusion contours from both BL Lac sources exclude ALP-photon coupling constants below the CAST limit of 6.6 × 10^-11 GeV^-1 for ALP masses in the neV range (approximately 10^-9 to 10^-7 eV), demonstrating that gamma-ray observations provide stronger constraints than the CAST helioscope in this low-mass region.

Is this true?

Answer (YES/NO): NO